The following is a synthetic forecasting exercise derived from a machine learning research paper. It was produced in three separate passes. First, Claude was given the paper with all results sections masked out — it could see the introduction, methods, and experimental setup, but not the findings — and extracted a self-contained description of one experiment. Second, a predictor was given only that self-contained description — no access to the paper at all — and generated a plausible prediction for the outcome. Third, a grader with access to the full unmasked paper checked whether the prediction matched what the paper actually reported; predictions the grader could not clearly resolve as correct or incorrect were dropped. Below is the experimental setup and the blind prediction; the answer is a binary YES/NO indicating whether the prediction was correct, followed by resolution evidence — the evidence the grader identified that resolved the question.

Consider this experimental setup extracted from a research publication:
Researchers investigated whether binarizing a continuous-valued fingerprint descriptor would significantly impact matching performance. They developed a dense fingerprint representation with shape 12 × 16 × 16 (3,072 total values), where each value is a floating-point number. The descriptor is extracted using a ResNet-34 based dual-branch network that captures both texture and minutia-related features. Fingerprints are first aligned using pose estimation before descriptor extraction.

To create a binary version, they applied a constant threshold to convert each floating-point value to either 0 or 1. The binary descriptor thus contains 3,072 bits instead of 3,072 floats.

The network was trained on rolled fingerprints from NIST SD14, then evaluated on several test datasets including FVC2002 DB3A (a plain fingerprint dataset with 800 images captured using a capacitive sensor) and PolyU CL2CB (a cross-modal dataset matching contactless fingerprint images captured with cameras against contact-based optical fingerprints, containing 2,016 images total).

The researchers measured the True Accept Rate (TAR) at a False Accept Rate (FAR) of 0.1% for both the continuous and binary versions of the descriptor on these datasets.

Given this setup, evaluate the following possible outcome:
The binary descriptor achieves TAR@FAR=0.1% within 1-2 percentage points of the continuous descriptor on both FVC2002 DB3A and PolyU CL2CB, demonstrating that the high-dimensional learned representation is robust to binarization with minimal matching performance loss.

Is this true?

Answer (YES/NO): NO